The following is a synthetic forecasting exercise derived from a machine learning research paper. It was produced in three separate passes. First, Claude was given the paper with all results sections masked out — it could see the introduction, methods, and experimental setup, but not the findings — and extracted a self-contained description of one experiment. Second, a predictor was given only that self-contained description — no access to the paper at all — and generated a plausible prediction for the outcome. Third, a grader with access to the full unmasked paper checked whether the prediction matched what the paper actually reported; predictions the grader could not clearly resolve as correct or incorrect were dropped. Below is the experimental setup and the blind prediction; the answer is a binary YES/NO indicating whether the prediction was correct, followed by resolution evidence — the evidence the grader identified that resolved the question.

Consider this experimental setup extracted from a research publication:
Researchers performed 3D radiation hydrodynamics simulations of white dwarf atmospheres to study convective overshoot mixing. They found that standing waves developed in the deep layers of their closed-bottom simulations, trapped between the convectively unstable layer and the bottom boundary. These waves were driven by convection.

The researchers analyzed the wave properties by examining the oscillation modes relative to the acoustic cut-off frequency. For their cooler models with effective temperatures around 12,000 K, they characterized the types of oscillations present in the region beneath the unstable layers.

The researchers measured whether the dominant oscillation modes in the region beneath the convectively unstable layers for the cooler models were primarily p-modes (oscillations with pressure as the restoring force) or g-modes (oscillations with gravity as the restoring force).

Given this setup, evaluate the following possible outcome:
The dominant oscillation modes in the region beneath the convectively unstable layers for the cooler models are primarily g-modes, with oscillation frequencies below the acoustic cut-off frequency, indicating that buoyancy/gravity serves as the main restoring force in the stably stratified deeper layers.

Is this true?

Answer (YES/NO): YES